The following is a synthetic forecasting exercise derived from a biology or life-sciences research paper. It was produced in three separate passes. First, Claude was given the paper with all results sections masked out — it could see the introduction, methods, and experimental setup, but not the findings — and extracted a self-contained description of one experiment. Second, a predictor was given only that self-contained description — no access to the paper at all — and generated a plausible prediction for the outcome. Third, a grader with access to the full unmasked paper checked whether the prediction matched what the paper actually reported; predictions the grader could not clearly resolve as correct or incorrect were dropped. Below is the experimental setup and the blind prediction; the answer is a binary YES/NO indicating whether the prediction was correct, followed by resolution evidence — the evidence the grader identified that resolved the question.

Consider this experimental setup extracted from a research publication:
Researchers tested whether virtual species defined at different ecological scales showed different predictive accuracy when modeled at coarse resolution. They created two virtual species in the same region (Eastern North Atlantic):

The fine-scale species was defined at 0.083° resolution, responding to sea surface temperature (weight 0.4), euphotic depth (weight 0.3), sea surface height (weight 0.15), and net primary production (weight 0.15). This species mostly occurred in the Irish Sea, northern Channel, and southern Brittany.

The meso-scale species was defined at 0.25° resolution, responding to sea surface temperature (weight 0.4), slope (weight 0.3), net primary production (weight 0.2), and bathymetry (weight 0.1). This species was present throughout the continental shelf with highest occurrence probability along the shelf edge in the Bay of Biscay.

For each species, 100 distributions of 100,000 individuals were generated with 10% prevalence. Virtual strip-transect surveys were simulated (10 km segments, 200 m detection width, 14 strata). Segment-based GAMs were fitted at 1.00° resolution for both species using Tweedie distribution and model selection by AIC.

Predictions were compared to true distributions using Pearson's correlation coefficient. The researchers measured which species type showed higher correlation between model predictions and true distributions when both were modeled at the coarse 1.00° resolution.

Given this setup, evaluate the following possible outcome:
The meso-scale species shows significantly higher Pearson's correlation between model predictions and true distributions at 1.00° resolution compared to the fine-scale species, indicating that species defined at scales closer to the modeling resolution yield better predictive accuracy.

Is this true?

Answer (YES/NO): NO